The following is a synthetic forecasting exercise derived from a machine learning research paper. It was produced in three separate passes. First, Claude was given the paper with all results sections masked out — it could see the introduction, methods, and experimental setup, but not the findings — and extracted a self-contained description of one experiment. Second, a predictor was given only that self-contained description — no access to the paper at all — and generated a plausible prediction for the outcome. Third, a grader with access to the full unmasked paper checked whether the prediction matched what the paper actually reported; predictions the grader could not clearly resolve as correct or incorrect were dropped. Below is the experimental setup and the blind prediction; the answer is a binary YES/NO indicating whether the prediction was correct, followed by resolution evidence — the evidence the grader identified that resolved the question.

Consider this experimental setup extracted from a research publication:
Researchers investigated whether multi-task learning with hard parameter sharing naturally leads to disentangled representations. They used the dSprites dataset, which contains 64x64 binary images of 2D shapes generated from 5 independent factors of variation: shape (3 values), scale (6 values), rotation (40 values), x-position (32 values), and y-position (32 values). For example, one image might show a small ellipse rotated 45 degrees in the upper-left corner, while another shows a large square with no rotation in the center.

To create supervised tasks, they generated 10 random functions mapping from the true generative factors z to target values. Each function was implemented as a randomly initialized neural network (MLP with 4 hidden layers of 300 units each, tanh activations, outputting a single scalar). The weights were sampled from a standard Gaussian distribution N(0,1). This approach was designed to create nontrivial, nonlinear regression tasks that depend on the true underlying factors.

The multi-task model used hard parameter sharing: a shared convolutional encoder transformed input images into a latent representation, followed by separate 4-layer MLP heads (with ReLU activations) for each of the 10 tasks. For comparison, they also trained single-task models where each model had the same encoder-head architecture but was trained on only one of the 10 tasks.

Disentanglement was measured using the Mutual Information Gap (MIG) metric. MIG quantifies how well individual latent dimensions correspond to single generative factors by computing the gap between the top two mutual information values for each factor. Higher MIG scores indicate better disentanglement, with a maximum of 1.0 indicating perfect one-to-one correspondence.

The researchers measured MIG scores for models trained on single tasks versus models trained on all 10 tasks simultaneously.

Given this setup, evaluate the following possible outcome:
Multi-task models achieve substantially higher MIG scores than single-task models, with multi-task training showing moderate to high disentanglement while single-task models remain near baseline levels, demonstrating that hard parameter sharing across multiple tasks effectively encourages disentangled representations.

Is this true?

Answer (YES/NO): YES